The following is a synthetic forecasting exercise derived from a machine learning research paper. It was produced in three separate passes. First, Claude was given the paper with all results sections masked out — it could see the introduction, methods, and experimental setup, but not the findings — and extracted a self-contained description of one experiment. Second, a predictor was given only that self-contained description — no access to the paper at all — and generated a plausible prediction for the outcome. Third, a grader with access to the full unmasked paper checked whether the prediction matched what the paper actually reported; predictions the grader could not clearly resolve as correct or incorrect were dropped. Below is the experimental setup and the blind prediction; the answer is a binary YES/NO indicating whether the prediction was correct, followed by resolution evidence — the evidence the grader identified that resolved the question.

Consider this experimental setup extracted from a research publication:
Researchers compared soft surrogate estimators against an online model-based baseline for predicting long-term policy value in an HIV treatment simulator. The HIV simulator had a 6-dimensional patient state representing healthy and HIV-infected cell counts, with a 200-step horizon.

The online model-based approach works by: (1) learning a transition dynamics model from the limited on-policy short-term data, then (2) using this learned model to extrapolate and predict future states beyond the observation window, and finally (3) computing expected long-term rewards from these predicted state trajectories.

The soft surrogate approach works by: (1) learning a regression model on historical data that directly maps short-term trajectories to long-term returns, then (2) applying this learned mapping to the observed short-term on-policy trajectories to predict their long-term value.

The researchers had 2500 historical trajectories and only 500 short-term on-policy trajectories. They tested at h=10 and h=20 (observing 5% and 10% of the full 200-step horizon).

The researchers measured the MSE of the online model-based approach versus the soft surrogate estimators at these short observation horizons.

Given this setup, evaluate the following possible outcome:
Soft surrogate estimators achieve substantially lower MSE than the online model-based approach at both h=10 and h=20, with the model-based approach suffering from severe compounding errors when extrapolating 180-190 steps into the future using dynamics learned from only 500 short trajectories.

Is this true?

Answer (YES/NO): YES